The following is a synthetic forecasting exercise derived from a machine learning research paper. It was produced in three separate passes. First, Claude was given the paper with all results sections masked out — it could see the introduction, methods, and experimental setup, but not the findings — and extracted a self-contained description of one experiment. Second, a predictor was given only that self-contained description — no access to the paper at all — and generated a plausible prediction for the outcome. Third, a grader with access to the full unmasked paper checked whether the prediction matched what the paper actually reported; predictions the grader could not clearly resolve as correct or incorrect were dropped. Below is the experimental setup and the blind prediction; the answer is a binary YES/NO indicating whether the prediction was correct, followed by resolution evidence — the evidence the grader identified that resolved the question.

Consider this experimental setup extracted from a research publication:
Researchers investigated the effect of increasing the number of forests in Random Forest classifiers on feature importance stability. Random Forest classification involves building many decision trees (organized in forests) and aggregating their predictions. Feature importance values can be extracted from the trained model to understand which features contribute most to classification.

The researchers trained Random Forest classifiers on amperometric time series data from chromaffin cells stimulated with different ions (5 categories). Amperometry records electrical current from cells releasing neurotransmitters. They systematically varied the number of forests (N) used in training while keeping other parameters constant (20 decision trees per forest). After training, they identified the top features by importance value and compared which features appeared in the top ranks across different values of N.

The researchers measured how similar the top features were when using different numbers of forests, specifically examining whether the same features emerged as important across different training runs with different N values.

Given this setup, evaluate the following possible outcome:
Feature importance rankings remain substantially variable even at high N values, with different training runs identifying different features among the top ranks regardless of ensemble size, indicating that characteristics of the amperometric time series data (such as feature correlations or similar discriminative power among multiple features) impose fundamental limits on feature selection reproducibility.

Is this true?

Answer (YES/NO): NO